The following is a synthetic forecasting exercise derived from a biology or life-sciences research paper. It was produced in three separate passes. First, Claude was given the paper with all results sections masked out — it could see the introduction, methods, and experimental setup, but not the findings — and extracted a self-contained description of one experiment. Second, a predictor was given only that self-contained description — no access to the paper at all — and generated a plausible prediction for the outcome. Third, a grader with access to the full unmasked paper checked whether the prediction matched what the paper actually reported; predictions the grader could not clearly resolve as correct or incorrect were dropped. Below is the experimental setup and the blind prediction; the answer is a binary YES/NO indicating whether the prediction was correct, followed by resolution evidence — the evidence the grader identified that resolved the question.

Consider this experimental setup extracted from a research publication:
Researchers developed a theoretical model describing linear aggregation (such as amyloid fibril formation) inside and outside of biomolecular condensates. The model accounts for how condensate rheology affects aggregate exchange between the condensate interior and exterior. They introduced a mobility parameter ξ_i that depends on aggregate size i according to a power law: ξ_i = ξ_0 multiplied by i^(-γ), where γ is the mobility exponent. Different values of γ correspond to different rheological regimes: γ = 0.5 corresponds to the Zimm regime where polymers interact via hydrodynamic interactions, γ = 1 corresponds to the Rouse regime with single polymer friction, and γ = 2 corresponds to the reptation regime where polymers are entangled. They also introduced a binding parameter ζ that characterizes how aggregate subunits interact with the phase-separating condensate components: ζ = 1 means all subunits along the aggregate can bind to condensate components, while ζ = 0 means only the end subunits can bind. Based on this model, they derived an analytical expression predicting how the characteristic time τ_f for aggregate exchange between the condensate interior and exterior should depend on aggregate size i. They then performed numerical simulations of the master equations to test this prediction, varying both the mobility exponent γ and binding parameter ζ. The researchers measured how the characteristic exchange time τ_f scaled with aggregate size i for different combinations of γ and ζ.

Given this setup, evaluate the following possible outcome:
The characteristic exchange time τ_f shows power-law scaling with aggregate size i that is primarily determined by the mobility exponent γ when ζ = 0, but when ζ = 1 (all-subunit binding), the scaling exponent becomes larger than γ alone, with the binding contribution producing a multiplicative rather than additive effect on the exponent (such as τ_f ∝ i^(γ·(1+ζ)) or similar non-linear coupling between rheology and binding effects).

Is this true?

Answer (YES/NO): NO